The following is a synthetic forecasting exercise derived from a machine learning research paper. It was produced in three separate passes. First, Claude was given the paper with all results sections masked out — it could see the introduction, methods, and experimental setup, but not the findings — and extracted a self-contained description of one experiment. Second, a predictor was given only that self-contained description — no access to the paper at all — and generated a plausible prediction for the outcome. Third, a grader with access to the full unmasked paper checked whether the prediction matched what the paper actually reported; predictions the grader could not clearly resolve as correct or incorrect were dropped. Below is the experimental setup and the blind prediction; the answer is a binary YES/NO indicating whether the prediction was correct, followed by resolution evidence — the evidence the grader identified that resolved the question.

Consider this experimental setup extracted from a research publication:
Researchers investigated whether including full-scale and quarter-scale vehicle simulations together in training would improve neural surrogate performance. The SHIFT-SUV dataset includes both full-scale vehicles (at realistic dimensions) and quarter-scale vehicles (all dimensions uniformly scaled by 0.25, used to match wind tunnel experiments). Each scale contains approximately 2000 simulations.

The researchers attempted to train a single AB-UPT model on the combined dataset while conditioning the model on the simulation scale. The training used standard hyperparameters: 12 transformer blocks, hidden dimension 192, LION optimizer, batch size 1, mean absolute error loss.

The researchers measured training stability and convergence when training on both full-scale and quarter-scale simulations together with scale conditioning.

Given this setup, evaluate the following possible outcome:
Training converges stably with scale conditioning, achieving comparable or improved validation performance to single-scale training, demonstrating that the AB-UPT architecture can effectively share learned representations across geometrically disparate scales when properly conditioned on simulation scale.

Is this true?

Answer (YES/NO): NO